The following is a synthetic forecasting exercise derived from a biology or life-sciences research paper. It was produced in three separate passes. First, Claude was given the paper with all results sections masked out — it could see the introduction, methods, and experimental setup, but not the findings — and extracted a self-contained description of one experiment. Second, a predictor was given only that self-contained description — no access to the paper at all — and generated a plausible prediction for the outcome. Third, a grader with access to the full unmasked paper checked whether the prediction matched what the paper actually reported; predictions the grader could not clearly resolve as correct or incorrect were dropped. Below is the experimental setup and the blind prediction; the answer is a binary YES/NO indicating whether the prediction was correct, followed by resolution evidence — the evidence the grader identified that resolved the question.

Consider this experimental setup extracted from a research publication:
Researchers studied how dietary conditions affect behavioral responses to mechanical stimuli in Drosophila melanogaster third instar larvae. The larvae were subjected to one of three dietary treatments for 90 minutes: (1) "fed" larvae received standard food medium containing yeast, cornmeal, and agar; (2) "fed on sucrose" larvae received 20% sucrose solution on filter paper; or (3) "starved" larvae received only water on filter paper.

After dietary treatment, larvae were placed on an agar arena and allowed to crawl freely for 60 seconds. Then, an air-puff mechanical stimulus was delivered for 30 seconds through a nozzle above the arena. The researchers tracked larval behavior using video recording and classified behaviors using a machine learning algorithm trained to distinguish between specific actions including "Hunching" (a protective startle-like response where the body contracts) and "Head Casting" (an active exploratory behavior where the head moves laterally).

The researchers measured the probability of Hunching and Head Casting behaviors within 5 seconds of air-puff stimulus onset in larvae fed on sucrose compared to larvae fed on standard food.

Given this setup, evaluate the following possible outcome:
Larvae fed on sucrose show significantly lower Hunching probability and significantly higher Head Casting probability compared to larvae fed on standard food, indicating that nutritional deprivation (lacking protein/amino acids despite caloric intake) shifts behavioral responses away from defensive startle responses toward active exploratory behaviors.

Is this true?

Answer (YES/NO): YES